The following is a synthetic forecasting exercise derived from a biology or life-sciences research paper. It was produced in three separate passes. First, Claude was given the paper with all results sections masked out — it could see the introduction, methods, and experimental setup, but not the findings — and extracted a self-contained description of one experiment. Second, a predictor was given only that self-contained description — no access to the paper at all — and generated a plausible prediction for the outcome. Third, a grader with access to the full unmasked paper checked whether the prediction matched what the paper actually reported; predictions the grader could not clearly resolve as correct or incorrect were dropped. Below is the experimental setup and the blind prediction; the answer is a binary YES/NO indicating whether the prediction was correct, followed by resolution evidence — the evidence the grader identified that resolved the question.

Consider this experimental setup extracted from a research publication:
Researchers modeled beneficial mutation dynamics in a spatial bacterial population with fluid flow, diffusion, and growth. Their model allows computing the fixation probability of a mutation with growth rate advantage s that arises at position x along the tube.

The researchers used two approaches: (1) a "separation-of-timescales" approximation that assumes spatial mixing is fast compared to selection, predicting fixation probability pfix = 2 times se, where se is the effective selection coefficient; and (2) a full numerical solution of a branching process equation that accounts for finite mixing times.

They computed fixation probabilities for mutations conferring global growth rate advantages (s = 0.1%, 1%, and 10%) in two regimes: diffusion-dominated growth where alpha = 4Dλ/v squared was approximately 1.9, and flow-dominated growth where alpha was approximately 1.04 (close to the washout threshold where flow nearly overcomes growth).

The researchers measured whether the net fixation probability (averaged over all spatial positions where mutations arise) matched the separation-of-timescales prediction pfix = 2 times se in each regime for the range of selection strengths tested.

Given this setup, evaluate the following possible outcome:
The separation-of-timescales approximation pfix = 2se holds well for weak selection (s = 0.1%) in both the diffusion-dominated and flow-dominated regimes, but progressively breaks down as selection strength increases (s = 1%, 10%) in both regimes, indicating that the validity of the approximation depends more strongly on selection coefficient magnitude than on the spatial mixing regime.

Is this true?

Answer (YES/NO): NO